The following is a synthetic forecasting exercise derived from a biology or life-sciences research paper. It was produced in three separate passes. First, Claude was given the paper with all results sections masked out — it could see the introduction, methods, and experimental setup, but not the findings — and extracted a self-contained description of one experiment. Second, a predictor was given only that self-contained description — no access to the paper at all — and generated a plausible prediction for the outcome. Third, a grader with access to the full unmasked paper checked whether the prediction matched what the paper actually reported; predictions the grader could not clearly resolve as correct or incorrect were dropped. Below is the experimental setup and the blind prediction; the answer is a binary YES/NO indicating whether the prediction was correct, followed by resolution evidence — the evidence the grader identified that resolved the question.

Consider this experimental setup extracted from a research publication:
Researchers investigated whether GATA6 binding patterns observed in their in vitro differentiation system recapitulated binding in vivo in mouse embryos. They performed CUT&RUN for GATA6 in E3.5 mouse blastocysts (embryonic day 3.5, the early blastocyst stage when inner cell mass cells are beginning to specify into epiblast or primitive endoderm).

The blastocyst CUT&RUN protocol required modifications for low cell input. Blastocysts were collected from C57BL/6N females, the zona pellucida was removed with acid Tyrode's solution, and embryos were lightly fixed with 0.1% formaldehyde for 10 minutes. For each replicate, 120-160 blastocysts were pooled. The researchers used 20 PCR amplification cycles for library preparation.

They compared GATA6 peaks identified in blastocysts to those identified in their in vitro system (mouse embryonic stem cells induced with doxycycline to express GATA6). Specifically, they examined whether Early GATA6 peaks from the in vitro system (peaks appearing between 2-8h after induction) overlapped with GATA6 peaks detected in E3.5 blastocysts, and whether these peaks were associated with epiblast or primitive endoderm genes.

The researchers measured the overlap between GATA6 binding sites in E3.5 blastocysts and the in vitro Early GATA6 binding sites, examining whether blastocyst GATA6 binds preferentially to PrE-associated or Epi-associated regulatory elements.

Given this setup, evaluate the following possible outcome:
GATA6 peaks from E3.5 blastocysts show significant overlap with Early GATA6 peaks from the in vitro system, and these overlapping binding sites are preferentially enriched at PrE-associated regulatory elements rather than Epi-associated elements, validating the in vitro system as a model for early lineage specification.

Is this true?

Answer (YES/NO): NO